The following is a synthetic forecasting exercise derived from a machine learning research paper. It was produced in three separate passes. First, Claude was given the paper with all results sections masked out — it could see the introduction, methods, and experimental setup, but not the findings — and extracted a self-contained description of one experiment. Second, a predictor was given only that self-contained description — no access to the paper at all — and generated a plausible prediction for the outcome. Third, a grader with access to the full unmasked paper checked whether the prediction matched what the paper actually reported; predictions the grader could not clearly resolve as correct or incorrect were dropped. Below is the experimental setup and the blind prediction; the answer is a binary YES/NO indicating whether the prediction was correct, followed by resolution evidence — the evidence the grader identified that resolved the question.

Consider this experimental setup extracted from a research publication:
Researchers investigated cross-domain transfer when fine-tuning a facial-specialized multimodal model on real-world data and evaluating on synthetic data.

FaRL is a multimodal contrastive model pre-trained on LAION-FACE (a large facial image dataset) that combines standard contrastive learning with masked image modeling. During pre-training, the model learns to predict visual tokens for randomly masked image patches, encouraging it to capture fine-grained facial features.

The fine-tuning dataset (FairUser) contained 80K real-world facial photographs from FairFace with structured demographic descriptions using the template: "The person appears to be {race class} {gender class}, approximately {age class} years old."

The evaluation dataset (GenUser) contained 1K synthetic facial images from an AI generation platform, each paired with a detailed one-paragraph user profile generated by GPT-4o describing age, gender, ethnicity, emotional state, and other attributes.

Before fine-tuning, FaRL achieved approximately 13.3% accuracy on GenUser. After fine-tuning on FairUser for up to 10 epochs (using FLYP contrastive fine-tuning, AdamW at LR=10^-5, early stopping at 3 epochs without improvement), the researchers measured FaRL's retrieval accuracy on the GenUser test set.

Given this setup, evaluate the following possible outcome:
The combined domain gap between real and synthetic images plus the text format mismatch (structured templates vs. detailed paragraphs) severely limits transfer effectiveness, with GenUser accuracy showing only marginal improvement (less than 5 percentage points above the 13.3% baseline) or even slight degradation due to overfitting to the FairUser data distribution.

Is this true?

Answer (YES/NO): NO